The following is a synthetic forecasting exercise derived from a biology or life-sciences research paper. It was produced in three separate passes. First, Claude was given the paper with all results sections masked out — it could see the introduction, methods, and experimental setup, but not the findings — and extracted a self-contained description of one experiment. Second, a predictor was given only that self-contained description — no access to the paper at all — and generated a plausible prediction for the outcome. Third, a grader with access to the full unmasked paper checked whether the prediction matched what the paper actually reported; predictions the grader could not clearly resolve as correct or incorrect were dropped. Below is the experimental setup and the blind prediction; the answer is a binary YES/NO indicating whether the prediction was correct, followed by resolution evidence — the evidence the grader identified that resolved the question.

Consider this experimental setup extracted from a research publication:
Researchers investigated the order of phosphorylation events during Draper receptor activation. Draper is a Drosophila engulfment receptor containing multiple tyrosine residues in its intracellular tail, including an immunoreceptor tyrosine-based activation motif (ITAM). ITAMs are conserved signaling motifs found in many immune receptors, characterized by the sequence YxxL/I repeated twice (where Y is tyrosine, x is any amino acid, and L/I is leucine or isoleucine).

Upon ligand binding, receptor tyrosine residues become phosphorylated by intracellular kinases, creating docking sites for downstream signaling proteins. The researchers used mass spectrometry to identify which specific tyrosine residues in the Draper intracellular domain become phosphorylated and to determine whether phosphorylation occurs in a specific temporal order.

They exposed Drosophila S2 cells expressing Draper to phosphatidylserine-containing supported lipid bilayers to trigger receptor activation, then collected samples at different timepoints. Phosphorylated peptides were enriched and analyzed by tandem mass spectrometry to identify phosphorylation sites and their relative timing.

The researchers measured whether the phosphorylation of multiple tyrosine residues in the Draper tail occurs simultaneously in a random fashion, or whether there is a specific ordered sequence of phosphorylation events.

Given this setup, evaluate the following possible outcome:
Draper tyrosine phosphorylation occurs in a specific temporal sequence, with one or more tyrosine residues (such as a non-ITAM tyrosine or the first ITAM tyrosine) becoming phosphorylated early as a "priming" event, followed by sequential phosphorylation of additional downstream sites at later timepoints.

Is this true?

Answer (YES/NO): YES